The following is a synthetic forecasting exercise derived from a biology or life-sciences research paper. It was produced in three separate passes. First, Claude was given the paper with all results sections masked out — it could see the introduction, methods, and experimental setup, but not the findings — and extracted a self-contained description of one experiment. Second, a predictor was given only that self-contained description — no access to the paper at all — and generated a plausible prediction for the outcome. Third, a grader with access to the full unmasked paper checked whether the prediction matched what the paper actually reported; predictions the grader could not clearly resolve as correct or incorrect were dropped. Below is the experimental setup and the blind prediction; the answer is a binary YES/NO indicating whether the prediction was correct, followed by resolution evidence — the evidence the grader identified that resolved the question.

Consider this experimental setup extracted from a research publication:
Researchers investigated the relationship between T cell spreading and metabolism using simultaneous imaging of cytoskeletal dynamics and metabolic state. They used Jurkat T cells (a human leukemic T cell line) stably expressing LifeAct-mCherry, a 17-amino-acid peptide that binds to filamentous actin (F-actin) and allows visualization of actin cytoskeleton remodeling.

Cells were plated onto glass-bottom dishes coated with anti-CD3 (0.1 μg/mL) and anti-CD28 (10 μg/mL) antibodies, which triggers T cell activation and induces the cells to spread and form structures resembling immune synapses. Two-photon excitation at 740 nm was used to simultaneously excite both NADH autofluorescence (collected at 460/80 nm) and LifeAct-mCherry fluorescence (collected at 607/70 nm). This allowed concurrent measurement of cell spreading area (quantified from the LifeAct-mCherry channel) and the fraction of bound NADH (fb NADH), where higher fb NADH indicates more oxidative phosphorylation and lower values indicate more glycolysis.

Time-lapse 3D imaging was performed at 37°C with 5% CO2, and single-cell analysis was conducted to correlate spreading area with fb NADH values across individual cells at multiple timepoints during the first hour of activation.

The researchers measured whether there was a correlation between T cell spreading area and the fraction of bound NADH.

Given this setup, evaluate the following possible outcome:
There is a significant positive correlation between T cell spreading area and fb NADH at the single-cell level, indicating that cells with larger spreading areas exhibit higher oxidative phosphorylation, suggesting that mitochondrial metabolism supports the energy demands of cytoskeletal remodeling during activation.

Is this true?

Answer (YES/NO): NO